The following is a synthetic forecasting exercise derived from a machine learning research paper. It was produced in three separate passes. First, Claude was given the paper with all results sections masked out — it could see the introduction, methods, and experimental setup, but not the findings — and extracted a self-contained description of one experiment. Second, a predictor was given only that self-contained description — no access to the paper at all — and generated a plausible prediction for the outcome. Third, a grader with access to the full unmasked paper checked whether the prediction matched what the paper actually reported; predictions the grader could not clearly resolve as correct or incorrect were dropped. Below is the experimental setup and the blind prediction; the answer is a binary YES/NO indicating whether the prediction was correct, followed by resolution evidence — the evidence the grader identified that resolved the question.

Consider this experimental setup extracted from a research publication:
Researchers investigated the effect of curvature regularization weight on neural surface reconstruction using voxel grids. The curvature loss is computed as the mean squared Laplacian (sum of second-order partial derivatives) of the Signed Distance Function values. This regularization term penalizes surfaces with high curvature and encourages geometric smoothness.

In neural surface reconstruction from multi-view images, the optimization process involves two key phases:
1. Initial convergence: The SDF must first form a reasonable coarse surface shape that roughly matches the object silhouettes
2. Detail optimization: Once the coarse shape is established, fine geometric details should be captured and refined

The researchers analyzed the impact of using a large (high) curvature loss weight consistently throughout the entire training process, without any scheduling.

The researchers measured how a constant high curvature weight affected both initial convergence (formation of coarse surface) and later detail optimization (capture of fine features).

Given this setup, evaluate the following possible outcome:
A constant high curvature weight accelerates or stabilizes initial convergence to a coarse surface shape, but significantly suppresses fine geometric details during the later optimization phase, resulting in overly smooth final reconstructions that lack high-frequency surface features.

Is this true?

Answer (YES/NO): NO